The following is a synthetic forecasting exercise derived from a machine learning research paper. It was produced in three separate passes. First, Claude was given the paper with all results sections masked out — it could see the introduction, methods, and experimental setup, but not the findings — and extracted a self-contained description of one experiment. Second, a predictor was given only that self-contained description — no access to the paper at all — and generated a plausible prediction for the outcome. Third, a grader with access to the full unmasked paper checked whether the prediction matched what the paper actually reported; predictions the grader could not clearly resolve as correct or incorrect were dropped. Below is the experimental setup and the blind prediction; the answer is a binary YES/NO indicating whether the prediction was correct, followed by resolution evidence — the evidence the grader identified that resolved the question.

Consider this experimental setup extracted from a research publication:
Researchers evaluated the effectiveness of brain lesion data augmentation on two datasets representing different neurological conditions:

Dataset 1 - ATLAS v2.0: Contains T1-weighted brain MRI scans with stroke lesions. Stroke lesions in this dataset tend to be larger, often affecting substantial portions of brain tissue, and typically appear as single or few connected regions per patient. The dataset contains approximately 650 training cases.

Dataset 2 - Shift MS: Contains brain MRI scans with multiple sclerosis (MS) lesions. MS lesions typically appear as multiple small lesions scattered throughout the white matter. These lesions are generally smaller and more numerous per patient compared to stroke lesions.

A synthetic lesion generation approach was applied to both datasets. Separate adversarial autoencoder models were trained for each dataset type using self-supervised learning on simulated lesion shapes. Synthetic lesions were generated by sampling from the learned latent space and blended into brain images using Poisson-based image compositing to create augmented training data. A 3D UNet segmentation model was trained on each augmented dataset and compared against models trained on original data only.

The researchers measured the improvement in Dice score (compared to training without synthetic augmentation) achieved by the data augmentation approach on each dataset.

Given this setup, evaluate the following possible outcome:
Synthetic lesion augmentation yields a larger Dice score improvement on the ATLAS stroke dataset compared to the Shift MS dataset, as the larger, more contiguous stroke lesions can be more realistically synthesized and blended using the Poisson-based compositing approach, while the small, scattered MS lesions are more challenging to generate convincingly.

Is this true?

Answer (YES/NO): NO